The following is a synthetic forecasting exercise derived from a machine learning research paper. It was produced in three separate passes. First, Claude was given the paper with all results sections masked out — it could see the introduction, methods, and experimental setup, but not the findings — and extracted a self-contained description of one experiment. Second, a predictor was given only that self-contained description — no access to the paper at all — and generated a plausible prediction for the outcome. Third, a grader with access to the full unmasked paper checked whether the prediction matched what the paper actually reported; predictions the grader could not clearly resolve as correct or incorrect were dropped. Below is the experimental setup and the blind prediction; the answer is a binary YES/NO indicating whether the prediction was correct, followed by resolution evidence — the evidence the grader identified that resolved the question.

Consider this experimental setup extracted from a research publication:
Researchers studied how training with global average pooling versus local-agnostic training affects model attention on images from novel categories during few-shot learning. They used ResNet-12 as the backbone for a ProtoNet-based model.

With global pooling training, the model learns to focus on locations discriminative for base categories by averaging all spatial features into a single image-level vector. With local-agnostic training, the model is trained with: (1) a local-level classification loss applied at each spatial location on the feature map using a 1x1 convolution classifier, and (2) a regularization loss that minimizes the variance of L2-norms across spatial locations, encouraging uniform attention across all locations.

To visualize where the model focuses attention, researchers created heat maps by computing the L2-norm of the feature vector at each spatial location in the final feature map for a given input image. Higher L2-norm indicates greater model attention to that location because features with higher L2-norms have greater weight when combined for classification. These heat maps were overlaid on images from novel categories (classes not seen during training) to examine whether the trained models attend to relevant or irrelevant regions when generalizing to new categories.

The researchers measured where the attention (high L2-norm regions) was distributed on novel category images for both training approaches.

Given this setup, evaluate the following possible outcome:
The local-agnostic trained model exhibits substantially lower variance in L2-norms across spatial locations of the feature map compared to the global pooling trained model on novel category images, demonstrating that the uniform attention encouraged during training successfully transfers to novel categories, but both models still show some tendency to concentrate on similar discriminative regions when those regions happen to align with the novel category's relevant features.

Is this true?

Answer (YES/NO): NO